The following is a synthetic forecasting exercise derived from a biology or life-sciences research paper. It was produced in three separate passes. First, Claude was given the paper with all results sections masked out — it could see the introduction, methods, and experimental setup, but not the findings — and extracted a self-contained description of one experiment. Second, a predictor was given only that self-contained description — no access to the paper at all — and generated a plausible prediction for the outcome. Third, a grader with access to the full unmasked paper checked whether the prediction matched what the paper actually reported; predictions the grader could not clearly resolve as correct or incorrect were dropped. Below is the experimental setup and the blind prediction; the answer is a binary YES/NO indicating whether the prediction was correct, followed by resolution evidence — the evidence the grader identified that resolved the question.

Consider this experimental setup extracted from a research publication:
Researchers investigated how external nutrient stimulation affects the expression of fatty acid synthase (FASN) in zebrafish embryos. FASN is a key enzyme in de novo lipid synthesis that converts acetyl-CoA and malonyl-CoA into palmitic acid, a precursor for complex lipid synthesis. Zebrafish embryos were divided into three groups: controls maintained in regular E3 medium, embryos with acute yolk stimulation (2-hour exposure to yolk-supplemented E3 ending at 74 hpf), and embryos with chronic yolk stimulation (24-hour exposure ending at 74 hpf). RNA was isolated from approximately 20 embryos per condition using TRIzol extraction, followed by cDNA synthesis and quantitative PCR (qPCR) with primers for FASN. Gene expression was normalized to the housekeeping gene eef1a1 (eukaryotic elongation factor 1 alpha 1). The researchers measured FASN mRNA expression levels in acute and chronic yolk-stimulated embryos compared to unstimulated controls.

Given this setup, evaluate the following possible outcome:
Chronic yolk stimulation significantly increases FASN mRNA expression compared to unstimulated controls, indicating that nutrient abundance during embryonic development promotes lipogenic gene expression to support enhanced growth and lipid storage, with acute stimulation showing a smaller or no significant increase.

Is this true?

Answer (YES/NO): NO